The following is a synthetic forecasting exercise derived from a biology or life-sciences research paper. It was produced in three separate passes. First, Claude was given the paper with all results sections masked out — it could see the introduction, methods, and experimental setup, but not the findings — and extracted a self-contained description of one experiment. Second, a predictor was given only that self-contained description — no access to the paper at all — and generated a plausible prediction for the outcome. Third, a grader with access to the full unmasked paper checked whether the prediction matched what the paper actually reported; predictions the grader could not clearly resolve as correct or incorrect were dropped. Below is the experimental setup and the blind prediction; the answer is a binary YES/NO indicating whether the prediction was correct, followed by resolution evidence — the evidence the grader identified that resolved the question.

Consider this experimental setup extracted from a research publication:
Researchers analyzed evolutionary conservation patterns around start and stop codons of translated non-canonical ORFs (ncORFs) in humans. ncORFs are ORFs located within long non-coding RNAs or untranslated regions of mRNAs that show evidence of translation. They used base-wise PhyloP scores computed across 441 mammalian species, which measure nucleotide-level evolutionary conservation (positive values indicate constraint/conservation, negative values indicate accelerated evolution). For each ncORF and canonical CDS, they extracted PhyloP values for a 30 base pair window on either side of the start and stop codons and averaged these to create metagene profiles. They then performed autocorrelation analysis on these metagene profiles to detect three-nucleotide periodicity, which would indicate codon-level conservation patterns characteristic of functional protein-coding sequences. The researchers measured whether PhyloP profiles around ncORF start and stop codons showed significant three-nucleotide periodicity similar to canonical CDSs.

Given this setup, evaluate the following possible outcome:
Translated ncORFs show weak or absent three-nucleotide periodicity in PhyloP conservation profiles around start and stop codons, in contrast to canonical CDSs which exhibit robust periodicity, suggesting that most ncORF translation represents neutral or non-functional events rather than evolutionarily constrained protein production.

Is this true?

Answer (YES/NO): NO